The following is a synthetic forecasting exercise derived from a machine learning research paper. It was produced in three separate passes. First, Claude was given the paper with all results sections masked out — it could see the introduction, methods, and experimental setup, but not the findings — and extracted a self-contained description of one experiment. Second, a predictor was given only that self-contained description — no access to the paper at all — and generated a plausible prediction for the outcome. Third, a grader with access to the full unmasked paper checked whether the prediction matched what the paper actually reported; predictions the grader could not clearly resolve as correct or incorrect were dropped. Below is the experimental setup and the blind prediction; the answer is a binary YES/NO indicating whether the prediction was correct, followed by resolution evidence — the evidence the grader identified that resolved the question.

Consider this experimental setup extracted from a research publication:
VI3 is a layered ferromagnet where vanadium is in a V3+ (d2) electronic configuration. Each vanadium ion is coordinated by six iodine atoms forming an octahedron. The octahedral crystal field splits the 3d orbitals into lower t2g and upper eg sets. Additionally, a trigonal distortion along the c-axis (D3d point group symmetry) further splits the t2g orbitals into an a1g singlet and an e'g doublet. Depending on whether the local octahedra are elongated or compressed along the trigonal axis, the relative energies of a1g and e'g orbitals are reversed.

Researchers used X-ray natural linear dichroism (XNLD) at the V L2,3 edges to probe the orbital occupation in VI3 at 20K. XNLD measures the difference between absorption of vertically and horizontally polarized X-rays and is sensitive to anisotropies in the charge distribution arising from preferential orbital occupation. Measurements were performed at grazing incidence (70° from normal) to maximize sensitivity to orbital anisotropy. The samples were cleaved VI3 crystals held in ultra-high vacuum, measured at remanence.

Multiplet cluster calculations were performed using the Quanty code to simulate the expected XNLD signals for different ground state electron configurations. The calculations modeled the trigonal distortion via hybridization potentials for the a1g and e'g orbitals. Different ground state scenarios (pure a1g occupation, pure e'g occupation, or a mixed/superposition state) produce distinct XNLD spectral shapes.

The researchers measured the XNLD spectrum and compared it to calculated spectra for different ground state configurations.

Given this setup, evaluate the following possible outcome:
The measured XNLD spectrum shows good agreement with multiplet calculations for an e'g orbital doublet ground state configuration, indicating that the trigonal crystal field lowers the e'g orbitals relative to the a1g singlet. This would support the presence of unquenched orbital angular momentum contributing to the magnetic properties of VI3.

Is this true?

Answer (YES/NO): NO